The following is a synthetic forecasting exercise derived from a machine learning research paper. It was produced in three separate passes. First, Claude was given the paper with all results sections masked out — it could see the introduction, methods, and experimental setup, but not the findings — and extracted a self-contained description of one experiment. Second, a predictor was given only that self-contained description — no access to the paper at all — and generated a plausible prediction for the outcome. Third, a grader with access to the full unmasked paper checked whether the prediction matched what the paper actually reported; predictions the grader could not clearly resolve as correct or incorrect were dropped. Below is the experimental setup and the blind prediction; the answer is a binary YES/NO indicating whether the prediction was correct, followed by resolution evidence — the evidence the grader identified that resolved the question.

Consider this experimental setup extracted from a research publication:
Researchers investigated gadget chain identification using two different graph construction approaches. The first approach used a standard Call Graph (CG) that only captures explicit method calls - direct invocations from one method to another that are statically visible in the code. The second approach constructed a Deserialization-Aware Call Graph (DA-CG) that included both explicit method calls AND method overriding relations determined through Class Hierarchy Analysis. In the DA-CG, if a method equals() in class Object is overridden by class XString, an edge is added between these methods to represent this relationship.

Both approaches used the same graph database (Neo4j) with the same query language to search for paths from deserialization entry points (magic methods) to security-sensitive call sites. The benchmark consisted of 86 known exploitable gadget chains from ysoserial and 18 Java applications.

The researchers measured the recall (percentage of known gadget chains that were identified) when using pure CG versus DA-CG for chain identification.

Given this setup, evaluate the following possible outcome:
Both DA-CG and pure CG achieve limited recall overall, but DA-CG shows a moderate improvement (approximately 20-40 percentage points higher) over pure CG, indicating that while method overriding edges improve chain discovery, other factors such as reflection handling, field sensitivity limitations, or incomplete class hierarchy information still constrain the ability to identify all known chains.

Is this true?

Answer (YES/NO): NO